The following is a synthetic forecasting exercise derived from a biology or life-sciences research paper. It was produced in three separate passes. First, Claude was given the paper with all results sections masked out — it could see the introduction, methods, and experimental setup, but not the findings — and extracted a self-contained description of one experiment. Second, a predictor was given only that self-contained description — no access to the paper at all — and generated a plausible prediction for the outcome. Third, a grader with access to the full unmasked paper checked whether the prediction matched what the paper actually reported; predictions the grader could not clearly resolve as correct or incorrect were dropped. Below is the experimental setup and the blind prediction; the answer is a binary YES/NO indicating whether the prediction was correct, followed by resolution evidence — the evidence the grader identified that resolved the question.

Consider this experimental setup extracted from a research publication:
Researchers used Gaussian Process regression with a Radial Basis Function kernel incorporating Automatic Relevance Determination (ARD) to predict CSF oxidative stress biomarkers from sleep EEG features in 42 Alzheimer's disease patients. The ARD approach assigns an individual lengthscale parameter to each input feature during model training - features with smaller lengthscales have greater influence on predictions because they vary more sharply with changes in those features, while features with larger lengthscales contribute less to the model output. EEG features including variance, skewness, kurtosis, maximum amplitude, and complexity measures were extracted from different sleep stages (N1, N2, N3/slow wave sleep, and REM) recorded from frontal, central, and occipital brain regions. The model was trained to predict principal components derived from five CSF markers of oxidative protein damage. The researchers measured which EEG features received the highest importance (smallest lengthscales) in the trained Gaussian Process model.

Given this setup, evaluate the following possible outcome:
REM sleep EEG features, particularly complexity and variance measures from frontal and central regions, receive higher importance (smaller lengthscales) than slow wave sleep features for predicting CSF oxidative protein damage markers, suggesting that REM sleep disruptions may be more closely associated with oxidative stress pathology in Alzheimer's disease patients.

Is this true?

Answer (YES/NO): NO